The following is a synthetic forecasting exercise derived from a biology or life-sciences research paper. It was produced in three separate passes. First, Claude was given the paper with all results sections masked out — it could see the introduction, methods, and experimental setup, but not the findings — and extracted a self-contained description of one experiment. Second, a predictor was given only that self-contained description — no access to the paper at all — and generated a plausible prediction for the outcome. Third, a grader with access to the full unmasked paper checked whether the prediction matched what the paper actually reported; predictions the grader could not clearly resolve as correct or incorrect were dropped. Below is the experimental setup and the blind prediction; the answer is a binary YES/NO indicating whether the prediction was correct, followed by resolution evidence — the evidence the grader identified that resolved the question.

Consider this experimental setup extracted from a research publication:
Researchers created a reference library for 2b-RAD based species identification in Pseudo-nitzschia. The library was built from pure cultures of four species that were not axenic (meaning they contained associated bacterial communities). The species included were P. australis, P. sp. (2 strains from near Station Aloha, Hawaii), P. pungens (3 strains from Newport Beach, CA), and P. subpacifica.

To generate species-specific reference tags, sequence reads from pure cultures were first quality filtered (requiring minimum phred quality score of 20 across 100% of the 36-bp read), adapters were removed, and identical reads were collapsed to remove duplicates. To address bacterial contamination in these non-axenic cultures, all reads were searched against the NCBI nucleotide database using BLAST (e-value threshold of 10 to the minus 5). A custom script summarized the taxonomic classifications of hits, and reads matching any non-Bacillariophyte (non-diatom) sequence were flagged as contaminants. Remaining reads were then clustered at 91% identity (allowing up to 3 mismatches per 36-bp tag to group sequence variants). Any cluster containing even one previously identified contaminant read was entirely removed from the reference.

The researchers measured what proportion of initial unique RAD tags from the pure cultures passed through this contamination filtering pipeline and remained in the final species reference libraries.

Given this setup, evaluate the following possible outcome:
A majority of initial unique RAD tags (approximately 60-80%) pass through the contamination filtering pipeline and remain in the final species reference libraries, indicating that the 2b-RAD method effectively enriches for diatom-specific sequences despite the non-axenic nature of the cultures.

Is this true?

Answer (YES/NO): NO